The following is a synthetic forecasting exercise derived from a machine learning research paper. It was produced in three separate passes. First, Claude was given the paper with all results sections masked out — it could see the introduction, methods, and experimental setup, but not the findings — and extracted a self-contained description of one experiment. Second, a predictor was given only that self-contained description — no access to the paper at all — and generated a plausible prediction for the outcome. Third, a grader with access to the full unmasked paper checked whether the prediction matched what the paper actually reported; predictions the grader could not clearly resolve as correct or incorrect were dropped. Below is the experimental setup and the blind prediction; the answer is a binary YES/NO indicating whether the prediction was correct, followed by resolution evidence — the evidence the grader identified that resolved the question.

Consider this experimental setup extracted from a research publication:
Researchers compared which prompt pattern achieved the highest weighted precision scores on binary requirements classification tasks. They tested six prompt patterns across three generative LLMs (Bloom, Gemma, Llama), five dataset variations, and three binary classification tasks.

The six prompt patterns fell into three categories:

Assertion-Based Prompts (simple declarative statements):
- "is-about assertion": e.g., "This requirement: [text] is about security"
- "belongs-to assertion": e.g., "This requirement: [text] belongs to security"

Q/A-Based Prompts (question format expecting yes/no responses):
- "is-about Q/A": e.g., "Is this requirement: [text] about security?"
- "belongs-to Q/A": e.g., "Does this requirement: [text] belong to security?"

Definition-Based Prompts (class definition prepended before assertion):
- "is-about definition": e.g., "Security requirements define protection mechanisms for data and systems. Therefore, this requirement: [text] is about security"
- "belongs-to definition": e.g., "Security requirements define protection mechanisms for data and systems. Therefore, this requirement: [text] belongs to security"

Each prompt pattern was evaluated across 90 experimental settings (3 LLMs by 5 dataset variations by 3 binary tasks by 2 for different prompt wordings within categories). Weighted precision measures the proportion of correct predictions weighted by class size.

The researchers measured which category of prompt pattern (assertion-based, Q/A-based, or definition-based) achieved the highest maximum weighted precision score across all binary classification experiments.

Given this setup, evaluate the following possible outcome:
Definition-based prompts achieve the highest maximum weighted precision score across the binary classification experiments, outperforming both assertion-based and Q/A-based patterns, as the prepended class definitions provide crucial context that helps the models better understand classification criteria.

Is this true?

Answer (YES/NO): NO